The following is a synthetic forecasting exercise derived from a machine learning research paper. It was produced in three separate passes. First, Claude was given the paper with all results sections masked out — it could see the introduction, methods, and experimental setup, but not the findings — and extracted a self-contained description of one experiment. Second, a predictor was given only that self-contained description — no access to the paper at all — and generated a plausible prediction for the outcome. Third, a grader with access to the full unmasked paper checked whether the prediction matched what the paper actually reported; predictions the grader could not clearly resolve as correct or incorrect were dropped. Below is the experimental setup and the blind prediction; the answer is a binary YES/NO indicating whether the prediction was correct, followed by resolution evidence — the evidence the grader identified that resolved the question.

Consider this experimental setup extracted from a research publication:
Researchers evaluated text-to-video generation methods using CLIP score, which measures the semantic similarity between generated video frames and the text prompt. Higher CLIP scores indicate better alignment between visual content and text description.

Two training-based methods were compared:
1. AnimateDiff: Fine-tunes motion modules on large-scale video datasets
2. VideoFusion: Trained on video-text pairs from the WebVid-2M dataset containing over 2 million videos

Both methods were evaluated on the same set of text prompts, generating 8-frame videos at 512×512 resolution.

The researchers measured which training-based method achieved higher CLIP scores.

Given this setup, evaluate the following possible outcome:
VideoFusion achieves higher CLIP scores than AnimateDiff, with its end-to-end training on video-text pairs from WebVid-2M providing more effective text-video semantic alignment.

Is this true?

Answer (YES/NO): YES